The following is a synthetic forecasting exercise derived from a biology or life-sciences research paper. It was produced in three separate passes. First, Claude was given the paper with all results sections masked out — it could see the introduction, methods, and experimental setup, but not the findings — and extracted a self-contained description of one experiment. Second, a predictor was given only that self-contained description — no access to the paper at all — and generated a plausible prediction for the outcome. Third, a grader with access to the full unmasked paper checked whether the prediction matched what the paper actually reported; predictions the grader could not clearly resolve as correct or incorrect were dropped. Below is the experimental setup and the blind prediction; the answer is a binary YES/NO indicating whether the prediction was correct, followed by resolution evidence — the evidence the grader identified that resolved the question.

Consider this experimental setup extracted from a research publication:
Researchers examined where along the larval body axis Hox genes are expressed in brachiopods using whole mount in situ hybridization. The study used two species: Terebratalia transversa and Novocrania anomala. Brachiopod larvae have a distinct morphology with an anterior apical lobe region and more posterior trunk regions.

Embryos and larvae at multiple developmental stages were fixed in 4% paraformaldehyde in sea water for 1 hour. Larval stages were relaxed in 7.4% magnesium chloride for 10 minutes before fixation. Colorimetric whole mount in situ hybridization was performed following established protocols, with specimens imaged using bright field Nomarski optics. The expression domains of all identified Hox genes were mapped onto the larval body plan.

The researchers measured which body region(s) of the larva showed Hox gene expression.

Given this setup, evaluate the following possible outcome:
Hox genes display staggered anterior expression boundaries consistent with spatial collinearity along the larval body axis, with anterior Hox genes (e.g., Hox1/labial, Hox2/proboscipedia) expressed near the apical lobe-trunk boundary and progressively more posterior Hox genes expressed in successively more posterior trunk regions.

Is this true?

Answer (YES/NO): NO